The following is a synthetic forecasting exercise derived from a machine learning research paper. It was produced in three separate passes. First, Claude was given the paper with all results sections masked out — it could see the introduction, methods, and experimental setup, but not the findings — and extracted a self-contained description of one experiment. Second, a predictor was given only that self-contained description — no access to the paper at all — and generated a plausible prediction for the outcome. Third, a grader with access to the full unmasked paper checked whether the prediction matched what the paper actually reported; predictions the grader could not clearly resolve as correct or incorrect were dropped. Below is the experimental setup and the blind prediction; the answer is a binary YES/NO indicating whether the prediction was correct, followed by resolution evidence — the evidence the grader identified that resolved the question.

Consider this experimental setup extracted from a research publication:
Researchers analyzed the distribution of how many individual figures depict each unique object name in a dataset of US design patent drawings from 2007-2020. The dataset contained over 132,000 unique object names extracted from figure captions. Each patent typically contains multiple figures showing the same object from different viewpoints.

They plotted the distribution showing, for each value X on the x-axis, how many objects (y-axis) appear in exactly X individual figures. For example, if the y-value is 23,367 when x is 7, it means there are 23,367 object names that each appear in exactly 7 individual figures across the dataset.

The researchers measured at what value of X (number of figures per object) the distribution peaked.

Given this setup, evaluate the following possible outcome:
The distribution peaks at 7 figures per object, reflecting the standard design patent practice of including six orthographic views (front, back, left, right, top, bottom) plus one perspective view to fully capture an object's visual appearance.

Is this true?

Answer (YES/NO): YES